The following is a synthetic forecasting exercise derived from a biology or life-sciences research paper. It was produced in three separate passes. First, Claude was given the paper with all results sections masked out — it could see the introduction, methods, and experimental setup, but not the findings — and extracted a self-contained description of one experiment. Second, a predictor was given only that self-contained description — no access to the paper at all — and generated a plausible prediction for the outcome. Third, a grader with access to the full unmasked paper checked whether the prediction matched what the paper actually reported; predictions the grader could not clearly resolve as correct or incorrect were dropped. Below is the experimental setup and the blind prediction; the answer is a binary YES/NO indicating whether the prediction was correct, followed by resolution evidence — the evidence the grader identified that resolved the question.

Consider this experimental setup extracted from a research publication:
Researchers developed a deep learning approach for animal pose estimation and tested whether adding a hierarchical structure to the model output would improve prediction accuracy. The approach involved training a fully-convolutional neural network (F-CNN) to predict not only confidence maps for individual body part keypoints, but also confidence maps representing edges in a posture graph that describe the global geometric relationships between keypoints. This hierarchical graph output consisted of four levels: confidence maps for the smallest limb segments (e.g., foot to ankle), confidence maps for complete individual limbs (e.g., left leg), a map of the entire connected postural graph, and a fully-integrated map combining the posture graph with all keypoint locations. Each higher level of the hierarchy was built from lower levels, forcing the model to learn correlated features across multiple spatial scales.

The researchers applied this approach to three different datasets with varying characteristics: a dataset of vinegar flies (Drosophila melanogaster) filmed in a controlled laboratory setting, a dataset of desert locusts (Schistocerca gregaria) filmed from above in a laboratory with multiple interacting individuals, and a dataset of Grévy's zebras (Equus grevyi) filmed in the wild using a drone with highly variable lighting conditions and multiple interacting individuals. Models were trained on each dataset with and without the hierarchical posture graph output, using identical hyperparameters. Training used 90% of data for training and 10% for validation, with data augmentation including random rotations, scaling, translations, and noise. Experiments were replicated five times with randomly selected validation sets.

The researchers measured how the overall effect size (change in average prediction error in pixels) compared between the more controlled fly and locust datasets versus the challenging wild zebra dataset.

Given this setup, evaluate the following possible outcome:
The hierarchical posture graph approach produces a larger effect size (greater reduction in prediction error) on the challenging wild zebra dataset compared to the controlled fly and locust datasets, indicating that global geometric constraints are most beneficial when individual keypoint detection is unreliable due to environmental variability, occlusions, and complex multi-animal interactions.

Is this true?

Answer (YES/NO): YES